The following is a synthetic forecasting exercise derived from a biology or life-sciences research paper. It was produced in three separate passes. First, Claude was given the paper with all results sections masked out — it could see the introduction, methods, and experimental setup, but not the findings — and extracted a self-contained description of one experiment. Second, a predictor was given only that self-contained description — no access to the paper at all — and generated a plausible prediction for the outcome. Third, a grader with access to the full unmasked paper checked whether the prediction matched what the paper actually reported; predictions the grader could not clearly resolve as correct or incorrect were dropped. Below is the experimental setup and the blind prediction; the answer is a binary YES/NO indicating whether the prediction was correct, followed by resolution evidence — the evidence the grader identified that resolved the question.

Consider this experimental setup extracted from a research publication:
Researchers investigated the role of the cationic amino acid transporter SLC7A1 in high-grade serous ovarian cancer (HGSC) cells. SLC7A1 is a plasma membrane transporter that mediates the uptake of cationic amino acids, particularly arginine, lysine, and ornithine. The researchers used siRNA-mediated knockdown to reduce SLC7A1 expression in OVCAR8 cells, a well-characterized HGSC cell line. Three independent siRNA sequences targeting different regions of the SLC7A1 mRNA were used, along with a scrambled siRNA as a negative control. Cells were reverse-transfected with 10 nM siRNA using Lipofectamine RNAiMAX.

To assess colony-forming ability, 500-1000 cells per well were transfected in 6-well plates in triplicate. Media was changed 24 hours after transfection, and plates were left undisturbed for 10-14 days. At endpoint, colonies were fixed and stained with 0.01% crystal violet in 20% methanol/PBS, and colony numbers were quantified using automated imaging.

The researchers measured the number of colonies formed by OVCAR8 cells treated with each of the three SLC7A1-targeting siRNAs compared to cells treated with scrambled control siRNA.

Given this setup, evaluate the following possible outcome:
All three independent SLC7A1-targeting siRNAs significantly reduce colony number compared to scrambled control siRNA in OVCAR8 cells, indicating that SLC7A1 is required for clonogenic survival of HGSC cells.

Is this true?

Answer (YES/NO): YES